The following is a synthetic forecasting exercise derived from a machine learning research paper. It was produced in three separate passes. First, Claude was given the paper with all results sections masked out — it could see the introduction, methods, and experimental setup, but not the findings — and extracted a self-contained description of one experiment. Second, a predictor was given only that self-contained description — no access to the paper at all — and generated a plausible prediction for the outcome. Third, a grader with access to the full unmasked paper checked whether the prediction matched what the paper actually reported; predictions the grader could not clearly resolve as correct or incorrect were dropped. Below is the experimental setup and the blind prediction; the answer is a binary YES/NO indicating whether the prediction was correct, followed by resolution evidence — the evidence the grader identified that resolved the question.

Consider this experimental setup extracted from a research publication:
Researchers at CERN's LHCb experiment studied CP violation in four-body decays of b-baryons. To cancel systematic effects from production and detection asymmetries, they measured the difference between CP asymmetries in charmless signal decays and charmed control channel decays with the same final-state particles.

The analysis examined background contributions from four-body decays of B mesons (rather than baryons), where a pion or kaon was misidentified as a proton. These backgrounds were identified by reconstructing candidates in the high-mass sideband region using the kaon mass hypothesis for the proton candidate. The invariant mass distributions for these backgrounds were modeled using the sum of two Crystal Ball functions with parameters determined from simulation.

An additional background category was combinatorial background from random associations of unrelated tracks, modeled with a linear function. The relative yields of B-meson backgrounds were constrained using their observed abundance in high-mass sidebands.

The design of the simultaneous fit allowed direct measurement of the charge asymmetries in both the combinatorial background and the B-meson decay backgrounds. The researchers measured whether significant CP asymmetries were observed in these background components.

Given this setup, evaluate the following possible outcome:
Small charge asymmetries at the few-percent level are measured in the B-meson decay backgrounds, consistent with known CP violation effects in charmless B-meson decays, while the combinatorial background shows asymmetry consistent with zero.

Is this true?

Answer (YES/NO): NO